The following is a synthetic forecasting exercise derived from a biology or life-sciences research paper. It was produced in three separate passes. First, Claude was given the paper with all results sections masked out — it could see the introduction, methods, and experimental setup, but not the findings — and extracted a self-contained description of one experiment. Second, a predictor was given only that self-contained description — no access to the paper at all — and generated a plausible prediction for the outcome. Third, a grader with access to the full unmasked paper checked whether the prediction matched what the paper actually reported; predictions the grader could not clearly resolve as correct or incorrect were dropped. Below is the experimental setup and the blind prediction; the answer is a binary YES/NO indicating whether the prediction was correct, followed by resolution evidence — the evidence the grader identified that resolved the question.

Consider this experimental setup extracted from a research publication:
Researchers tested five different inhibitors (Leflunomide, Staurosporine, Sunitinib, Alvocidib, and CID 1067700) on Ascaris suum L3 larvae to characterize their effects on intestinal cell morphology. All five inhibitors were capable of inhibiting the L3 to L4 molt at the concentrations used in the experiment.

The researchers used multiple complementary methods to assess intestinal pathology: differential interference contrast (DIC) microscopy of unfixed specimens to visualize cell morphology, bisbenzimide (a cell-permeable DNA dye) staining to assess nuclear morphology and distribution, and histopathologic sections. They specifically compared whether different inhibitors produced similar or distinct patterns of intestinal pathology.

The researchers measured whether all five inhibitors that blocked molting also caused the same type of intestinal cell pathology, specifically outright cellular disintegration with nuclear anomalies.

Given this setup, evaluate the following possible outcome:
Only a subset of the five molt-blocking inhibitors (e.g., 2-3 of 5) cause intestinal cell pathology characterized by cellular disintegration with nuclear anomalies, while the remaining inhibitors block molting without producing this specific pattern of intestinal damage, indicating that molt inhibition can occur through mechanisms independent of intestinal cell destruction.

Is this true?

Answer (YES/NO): YES